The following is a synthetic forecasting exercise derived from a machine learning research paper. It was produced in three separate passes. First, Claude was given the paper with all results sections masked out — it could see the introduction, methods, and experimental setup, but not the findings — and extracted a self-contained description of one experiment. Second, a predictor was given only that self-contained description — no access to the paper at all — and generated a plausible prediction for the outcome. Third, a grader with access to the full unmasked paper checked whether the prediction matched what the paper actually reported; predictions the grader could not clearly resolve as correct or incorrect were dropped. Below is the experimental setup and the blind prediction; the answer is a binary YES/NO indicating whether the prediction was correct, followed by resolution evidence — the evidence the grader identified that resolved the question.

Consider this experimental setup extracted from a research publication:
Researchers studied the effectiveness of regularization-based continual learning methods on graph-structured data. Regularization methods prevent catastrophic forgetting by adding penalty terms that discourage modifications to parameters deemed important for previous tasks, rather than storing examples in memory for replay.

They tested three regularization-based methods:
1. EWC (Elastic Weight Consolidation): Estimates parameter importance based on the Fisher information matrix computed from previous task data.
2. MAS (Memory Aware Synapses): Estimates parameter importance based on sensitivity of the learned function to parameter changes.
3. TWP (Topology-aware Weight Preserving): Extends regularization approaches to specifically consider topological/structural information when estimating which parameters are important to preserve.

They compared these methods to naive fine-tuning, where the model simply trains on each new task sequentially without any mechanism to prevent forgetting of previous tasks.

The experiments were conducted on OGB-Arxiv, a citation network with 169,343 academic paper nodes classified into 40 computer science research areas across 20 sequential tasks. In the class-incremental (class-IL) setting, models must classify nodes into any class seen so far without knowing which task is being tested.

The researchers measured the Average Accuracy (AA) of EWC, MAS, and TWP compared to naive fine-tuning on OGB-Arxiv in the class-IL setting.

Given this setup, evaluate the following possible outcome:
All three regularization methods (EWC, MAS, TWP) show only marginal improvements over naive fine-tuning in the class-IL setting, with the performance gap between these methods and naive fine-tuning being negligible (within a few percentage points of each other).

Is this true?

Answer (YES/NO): NO